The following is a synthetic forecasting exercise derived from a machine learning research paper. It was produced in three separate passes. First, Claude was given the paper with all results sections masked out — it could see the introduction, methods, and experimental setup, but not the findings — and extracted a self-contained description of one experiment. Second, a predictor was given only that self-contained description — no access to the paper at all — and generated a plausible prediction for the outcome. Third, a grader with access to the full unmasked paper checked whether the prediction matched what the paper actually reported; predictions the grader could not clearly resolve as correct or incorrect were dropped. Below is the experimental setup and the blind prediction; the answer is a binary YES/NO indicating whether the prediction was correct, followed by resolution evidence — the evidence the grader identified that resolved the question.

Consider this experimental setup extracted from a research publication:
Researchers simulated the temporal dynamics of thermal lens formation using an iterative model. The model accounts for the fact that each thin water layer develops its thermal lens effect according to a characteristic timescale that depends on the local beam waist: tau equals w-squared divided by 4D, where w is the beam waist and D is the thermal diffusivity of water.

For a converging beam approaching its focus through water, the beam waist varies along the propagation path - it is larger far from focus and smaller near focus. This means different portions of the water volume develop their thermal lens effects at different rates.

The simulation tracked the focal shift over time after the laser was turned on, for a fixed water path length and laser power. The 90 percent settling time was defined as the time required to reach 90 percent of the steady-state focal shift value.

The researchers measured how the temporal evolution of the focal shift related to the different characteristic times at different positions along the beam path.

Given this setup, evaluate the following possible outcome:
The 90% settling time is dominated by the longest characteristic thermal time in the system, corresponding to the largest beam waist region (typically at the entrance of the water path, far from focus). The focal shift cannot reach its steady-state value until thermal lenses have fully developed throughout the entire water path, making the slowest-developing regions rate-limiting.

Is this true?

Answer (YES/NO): YES